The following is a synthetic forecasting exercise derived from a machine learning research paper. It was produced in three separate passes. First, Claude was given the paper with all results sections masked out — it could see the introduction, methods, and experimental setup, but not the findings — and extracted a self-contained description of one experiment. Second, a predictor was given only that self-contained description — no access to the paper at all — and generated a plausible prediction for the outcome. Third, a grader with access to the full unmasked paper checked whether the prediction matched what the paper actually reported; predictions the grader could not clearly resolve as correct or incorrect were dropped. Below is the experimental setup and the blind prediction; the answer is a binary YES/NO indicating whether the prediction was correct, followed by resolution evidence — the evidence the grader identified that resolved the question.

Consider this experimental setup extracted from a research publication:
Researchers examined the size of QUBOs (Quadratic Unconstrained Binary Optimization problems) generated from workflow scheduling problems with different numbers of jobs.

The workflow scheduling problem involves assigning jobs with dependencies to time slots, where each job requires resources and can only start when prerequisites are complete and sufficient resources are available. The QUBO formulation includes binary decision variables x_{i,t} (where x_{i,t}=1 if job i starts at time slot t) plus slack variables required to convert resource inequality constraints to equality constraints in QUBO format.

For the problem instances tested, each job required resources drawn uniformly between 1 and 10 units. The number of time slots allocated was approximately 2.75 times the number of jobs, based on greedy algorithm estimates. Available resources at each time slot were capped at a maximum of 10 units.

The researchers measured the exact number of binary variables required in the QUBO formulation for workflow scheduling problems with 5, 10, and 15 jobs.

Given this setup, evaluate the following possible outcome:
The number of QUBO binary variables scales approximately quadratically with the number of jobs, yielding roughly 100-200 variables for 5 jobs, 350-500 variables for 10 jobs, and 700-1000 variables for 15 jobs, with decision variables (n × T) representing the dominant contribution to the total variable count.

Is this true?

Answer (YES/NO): NO